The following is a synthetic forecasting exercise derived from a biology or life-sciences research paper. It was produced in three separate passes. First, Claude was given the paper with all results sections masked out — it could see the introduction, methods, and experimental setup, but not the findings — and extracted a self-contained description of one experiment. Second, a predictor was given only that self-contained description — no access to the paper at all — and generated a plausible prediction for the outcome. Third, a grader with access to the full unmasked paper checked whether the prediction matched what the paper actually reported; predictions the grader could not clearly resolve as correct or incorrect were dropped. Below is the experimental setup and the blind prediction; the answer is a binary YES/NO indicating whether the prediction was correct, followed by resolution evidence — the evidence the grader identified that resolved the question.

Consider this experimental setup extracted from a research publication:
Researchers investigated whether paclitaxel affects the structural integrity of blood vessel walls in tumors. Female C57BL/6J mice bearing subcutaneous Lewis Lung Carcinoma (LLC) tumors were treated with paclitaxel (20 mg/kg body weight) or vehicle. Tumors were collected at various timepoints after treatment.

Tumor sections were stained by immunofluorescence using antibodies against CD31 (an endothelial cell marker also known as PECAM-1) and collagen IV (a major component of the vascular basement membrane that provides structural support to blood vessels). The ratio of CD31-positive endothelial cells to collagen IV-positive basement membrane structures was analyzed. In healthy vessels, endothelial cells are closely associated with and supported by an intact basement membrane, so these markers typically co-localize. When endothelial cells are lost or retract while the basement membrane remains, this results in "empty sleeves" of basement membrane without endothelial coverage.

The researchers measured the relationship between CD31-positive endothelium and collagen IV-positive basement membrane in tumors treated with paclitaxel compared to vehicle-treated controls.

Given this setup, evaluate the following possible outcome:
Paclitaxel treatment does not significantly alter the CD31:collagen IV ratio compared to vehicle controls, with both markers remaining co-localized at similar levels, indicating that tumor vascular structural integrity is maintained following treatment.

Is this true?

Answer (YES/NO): NO